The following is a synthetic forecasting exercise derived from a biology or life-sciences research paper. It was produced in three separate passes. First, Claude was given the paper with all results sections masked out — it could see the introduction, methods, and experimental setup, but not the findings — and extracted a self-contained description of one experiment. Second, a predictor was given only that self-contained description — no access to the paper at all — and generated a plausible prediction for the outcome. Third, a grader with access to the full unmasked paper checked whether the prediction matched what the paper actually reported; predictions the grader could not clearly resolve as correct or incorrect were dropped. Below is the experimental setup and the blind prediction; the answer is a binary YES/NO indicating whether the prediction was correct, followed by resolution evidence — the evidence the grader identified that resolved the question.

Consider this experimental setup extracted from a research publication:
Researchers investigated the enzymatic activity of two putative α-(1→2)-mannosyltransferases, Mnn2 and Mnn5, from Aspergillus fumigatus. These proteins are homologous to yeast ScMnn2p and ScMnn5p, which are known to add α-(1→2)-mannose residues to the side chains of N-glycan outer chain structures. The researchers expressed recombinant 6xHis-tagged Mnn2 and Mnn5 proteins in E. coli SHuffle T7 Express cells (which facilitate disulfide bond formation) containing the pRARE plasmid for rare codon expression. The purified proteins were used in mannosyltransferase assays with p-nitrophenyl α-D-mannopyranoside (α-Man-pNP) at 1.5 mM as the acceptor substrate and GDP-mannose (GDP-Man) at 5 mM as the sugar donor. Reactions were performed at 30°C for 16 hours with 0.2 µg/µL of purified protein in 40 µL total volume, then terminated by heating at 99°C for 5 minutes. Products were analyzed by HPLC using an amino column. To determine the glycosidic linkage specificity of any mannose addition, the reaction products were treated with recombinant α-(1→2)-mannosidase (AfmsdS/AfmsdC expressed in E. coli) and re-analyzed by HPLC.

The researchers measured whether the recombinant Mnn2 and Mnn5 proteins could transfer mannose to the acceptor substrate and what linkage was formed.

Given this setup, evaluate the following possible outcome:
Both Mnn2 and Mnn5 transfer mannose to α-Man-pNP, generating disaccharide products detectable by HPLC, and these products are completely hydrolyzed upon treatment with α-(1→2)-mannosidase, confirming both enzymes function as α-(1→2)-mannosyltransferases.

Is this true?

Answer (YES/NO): YES